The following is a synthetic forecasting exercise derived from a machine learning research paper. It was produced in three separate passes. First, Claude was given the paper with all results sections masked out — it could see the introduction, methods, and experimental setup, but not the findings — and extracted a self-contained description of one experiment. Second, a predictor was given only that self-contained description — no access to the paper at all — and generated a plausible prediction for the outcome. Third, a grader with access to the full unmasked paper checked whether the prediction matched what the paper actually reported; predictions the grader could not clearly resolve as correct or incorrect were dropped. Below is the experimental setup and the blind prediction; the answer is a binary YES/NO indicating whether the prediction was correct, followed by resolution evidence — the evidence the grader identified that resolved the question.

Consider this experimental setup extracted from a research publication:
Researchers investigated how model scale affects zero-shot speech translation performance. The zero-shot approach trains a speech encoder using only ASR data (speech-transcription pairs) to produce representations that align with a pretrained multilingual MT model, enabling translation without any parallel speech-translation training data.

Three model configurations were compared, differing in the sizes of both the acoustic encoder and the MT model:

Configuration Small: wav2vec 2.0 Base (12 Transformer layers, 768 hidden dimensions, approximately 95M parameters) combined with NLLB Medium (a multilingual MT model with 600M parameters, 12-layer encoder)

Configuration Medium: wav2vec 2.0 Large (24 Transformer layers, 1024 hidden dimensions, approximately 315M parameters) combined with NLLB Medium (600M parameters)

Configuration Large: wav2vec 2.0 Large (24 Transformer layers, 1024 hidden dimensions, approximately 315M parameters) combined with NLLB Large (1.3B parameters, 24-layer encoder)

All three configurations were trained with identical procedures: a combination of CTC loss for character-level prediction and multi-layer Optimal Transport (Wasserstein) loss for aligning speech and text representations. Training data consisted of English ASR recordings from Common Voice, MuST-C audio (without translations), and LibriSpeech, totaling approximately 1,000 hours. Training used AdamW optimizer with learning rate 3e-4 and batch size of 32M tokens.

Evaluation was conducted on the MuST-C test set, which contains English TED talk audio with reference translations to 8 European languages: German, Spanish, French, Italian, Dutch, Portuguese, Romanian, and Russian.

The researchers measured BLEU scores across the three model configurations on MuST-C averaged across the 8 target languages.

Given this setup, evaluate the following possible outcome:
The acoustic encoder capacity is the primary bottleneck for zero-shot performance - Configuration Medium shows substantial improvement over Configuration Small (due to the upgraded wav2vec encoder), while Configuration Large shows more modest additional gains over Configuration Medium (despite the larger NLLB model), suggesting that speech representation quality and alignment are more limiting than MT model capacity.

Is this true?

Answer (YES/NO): NO